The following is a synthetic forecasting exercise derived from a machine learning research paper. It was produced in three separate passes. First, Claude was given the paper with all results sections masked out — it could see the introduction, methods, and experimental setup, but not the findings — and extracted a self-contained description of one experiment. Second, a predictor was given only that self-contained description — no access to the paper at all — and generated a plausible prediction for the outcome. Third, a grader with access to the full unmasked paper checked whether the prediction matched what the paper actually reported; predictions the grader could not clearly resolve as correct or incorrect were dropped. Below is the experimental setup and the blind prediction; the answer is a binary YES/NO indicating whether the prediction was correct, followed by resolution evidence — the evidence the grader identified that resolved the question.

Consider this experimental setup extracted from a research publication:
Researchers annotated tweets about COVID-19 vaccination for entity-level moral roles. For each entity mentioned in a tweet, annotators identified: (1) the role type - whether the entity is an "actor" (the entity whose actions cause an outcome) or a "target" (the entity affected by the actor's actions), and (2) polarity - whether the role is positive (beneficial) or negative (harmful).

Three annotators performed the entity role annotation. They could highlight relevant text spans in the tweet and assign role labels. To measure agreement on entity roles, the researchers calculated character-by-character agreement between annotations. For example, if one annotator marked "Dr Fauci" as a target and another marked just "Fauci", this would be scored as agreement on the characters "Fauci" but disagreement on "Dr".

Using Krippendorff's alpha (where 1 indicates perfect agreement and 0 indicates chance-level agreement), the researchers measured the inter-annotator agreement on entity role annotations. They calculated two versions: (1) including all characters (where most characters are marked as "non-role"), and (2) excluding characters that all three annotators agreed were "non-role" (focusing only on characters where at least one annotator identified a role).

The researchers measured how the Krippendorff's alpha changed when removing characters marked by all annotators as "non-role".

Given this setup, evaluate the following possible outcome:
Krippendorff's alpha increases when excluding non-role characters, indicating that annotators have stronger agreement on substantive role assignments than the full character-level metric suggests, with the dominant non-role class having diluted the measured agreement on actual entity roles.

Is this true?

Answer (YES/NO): NO